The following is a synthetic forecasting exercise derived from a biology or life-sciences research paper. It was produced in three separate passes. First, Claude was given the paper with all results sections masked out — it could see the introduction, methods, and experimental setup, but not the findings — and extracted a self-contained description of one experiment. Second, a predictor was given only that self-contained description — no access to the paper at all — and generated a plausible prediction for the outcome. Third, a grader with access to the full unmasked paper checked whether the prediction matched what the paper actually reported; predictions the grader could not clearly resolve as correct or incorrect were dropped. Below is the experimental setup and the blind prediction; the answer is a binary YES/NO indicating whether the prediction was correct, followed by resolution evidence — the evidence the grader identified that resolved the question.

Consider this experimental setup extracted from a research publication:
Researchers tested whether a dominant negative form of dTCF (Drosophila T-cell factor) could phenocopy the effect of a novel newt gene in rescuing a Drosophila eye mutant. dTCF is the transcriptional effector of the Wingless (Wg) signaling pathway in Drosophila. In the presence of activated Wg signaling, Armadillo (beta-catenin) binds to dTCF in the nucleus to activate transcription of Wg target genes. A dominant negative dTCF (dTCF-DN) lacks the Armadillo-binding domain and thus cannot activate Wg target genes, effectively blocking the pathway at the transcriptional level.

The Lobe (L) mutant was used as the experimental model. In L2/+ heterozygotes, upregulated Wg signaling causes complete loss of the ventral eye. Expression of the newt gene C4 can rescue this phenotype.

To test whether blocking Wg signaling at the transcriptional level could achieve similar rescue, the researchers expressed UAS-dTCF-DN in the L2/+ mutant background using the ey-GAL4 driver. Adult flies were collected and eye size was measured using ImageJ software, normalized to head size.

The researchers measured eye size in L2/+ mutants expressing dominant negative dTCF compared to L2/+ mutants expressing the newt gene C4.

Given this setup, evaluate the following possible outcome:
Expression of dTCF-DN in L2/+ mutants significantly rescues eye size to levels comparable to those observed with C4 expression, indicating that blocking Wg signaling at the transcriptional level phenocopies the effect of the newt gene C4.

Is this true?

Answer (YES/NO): NO